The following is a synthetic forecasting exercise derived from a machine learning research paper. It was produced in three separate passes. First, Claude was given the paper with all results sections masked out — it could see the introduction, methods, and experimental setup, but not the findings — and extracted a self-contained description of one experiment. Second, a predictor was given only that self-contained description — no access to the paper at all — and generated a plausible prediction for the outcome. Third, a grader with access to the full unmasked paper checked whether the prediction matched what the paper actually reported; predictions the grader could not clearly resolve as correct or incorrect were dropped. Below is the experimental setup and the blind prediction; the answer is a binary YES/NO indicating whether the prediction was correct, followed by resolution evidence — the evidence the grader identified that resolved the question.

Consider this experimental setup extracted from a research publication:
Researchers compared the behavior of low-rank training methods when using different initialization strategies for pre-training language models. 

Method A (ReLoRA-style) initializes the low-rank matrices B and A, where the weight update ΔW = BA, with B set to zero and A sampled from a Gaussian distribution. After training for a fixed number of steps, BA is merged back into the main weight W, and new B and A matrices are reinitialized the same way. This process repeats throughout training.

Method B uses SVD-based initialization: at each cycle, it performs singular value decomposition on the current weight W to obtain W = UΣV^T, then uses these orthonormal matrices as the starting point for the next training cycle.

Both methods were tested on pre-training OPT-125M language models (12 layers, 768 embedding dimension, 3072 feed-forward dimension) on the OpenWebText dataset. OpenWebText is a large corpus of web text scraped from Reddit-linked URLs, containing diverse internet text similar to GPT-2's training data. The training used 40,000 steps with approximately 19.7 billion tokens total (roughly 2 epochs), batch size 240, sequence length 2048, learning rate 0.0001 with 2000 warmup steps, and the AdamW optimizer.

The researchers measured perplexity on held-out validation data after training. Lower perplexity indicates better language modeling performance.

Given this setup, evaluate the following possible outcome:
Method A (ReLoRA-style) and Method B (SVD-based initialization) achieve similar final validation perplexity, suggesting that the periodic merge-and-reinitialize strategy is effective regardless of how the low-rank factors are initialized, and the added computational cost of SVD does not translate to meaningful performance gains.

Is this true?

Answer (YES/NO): NO